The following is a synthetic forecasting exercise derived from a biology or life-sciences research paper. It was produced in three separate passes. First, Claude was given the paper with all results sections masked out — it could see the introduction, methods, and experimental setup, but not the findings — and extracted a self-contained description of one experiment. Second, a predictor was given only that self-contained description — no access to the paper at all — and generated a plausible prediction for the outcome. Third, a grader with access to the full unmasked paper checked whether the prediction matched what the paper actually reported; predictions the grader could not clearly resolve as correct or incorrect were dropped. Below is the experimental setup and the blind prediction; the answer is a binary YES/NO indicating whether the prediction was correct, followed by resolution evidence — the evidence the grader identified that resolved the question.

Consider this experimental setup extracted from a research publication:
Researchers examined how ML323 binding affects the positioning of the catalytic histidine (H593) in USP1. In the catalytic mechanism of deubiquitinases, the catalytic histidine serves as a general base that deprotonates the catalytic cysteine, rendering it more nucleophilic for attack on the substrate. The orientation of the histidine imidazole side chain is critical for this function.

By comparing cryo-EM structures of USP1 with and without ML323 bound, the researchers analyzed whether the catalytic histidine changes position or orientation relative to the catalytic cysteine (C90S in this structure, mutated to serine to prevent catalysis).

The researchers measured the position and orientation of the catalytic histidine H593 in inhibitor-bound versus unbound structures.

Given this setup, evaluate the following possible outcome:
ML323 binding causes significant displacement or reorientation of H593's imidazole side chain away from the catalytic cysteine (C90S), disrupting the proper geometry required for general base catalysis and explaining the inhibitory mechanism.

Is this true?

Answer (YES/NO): YES